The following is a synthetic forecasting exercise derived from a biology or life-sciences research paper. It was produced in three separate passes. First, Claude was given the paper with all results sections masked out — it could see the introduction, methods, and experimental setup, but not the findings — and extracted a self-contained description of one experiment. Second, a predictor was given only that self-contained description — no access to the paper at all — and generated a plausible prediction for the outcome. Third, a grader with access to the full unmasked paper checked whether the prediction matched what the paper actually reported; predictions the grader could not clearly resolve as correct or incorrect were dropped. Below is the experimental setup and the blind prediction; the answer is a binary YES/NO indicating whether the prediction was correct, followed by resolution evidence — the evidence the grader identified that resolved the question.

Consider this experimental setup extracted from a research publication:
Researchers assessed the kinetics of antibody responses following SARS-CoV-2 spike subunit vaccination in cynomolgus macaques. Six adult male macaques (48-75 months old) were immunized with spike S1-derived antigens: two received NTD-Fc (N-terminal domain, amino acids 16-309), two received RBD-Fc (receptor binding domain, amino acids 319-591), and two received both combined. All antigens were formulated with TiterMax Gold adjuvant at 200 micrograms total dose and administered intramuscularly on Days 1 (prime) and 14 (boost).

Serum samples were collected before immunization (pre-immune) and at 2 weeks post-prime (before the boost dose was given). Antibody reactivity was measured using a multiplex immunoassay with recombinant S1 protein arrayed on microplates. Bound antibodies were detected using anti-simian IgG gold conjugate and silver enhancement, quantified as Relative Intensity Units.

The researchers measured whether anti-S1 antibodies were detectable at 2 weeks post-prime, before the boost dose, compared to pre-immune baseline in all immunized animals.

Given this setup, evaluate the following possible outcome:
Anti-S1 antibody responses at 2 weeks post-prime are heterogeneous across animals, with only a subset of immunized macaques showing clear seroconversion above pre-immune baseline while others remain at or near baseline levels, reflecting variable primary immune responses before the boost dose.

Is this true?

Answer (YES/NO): NO